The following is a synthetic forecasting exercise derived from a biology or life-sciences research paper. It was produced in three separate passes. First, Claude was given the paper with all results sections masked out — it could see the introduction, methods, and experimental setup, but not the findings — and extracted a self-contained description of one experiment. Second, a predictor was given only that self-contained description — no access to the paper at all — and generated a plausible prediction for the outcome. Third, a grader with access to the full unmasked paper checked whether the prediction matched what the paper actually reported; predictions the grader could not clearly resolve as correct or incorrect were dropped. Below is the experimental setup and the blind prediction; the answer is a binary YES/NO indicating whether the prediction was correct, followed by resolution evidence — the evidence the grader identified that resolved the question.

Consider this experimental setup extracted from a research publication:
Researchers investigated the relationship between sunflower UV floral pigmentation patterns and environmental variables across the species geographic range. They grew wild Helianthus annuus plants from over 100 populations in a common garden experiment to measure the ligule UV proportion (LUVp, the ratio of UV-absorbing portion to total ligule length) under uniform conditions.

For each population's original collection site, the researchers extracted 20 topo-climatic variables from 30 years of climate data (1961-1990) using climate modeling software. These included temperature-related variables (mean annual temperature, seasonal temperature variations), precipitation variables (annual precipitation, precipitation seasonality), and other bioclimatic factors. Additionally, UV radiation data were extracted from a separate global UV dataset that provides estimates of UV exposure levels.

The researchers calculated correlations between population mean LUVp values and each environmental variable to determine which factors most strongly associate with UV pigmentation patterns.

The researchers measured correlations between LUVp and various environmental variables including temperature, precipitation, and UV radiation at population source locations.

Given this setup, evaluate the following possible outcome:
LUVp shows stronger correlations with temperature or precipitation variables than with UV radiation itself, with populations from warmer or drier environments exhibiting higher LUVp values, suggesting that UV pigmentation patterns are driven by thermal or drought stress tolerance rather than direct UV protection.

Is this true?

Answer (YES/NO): NO